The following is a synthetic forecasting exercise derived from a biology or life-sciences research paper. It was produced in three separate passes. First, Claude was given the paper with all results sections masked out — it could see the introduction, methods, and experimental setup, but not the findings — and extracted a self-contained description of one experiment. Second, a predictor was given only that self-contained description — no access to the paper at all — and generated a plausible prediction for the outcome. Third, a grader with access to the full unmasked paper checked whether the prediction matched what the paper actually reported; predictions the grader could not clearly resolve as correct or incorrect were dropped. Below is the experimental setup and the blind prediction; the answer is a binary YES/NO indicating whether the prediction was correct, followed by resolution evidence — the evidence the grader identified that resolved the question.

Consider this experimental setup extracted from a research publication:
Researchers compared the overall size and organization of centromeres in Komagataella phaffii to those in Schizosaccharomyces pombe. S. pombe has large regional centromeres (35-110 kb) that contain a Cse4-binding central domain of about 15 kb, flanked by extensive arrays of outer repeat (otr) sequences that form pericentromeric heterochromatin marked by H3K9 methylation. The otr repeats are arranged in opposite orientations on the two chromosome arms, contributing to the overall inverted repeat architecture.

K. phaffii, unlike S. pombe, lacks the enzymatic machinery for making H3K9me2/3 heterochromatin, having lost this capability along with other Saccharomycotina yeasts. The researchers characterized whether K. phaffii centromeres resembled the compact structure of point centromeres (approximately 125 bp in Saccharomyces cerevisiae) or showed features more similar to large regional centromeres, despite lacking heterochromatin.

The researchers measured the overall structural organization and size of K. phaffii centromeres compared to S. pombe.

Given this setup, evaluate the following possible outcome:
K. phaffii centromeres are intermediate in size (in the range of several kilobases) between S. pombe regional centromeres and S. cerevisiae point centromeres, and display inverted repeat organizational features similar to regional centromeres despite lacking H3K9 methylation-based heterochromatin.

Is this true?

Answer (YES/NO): YES